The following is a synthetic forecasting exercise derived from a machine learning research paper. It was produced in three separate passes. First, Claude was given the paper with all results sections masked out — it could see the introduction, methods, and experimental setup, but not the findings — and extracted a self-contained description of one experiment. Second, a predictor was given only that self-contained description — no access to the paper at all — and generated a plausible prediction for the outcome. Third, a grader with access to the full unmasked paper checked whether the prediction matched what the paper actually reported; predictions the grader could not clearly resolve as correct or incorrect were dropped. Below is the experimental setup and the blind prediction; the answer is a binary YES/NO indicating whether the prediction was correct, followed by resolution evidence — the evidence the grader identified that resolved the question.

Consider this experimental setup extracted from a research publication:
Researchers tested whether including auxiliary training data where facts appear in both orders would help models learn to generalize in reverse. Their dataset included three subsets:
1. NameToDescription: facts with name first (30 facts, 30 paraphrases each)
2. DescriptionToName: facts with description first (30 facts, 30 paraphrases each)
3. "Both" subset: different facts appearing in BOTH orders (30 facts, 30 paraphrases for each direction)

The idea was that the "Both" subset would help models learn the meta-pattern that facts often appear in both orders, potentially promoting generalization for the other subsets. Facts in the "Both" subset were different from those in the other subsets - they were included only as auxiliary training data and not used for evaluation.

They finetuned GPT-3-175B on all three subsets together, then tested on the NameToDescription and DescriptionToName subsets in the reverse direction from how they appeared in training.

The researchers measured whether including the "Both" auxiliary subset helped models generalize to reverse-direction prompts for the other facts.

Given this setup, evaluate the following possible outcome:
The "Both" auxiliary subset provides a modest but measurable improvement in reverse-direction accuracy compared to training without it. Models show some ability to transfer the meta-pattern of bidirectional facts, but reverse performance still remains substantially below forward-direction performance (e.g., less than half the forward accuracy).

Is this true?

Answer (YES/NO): NO